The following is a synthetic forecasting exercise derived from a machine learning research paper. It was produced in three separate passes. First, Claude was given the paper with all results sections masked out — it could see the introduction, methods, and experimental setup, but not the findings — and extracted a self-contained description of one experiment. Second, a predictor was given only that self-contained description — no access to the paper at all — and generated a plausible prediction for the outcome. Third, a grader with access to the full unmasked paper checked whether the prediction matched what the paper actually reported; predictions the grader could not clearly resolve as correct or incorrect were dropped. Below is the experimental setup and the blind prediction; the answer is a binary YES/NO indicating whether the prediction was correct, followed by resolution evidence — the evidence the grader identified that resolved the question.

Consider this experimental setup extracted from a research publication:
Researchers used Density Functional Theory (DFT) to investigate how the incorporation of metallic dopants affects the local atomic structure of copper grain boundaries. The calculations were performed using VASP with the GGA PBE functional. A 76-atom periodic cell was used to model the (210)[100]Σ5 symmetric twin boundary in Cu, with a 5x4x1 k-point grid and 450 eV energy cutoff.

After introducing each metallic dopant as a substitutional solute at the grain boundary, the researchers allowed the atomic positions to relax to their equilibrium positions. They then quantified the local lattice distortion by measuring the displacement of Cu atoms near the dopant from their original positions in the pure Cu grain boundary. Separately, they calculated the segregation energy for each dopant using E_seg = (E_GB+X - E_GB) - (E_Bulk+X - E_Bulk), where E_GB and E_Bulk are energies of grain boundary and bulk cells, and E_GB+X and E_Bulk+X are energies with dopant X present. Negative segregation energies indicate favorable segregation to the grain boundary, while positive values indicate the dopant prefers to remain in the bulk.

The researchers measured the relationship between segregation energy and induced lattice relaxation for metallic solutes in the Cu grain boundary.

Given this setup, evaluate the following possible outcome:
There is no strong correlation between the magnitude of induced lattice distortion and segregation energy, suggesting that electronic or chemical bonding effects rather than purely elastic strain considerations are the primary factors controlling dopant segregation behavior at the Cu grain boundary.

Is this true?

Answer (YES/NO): NO